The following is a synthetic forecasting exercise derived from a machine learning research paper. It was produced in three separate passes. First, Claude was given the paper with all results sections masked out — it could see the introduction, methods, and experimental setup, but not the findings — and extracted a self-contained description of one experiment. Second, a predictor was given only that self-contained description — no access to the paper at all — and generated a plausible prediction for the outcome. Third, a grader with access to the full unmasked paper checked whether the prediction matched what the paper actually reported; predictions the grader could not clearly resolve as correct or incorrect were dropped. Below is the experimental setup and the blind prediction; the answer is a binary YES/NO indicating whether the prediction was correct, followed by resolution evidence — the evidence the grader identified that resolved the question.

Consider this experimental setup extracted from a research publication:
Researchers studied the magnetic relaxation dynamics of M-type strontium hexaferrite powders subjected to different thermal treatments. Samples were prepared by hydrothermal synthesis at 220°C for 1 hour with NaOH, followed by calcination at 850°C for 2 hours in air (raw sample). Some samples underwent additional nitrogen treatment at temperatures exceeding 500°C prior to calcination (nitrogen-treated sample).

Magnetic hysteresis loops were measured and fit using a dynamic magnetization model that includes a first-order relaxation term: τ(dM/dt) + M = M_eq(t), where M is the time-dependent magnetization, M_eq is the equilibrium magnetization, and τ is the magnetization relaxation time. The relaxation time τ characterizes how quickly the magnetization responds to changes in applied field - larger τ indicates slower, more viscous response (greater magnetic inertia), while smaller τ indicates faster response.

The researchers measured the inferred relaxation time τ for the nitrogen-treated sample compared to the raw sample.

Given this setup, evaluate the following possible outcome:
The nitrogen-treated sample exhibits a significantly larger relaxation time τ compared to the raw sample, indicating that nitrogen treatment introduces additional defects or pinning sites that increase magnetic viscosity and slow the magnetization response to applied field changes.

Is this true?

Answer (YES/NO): NO